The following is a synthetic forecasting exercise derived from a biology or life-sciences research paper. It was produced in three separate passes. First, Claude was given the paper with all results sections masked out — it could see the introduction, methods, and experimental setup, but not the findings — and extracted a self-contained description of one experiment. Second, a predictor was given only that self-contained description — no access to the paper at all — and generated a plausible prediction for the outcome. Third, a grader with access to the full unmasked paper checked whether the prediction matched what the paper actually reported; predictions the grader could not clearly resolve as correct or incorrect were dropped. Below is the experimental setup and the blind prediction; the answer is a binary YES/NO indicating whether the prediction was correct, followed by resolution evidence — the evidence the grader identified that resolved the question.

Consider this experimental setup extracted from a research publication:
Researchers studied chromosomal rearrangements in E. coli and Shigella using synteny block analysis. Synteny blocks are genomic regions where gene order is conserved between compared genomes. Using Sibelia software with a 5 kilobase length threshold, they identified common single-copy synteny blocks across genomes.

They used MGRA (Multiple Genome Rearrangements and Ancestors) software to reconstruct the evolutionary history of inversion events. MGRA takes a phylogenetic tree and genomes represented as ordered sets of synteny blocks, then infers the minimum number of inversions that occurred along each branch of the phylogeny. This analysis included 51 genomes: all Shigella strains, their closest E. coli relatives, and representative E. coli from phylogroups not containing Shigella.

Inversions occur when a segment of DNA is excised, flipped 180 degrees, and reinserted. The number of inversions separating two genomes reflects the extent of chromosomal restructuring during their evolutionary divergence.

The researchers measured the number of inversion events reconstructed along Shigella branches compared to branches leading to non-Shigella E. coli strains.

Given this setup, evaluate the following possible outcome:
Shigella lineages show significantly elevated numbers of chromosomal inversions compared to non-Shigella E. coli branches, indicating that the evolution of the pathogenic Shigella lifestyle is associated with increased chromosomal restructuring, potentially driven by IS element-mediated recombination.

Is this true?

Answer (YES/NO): YES